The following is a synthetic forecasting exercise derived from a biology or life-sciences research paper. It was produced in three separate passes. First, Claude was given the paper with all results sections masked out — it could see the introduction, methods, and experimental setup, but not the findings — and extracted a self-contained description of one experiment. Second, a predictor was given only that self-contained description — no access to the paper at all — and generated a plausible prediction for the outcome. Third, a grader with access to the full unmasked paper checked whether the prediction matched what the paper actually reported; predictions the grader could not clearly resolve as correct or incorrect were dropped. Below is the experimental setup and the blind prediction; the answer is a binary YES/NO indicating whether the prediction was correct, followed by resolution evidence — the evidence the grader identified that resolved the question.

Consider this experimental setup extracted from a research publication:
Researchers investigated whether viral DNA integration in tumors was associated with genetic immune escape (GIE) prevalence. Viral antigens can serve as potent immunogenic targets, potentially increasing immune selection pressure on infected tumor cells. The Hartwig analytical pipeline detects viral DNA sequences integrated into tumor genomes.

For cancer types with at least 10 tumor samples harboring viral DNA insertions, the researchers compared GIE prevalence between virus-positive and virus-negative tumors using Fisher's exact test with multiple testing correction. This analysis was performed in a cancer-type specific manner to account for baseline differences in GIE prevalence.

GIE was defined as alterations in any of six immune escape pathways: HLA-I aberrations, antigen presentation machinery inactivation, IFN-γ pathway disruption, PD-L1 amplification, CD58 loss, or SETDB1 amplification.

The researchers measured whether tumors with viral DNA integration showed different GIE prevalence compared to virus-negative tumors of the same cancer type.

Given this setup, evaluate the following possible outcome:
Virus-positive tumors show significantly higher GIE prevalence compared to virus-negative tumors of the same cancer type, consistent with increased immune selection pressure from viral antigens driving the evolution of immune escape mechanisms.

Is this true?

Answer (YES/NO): YES